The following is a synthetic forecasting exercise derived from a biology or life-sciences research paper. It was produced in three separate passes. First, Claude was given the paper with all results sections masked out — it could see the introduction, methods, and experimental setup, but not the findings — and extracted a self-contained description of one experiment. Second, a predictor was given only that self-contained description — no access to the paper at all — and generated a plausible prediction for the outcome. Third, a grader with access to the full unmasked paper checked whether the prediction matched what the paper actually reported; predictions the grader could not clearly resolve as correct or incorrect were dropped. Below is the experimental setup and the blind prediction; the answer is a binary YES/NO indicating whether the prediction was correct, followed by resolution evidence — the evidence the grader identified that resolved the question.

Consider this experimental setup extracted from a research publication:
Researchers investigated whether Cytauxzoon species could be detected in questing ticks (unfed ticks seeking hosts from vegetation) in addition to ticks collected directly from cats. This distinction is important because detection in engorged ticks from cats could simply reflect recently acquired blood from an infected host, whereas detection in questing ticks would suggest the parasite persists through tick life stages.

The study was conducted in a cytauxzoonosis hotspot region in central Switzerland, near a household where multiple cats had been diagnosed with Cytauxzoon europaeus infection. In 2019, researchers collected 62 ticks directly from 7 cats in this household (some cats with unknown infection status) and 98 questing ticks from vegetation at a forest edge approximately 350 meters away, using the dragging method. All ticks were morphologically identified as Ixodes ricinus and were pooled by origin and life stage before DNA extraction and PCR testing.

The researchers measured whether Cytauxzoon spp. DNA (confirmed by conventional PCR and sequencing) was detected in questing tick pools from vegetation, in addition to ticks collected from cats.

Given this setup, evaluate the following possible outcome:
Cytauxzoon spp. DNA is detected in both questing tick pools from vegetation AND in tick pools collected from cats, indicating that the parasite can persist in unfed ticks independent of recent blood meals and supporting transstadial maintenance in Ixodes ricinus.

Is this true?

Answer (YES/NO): NO